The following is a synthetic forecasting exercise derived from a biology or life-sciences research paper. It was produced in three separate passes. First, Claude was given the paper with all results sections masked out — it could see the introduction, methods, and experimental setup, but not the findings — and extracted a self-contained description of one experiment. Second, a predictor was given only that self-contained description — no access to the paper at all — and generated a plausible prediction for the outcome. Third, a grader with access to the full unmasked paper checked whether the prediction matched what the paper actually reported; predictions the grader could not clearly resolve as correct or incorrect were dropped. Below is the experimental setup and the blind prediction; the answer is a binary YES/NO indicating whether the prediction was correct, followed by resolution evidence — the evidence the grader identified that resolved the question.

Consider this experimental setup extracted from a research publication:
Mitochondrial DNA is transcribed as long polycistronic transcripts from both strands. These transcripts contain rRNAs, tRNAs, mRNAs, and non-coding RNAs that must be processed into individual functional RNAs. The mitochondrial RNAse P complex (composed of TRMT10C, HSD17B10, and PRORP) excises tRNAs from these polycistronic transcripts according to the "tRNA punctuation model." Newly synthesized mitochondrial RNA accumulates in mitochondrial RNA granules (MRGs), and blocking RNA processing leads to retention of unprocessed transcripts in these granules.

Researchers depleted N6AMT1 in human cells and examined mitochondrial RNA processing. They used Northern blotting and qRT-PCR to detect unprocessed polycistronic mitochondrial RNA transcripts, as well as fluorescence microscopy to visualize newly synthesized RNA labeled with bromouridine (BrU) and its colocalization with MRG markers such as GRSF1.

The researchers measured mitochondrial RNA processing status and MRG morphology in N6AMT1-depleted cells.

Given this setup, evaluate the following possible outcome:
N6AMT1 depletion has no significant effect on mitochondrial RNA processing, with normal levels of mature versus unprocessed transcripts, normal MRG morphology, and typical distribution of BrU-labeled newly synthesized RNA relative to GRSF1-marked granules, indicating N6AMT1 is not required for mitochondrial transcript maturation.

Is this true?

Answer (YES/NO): NO